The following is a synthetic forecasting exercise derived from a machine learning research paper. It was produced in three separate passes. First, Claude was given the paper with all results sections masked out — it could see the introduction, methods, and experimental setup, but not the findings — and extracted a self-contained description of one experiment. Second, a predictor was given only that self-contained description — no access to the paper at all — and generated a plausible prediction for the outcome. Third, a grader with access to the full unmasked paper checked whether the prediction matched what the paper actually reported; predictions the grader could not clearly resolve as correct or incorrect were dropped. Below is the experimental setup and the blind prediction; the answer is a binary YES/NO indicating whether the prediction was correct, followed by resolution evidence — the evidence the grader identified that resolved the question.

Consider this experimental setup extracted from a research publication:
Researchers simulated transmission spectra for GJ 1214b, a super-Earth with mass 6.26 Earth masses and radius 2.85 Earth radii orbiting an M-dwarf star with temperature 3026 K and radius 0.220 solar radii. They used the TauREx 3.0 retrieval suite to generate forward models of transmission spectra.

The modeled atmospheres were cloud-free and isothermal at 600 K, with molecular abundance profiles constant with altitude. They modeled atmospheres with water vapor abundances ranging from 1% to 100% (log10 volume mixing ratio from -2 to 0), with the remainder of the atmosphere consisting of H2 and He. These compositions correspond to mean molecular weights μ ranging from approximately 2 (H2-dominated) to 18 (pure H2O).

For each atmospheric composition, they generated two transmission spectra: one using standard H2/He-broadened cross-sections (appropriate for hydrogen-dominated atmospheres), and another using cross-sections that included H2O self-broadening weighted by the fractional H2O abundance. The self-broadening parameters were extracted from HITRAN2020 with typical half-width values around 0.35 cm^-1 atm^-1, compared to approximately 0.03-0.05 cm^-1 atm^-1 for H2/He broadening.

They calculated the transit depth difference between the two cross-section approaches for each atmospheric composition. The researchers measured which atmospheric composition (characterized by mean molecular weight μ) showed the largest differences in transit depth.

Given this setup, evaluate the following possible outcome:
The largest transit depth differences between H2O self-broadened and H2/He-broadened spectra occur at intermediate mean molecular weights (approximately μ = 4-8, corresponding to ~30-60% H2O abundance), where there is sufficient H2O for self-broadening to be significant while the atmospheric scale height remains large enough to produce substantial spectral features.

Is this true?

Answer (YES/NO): NO